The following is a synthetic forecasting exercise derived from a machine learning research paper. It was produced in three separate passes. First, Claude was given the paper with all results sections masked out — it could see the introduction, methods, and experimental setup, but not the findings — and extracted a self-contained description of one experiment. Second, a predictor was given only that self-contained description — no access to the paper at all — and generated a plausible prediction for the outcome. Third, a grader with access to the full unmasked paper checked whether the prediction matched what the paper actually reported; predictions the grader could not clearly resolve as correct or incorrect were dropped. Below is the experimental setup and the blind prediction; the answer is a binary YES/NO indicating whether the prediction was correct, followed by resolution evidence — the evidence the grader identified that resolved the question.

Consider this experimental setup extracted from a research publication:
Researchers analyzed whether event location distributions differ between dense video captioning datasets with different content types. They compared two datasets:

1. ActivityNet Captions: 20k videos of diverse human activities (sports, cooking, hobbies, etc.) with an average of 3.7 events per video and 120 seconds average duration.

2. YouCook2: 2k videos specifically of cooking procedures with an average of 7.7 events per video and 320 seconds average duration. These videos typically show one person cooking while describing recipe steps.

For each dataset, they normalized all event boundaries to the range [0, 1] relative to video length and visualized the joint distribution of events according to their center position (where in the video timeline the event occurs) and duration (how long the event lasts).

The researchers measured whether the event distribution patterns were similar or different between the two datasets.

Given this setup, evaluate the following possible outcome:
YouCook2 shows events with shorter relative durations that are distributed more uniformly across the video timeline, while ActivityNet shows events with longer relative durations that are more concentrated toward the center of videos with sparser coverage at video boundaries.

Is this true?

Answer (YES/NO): NO